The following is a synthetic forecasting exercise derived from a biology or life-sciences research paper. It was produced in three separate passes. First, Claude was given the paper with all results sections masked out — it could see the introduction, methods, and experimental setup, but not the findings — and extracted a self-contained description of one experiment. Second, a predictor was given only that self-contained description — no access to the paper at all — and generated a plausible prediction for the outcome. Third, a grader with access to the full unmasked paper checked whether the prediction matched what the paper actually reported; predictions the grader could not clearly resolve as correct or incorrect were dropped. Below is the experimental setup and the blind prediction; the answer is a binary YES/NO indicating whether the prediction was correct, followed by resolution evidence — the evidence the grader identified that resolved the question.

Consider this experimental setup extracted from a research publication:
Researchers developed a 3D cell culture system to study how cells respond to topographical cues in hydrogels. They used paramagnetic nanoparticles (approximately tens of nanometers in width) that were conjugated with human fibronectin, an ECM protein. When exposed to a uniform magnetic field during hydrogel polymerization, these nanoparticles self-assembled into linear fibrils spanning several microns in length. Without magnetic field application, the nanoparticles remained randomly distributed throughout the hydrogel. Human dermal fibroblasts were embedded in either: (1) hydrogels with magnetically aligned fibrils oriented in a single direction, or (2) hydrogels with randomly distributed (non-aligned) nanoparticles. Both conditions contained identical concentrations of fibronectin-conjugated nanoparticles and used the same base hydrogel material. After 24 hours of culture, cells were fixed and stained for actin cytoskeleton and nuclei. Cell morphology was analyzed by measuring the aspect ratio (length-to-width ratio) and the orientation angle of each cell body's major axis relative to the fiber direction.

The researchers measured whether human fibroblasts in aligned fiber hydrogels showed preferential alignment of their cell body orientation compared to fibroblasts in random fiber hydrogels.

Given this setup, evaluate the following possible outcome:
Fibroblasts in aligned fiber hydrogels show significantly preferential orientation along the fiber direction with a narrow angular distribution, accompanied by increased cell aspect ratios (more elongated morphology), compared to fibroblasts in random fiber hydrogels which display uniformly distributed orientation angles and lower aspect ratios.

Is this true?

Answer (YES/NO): NO